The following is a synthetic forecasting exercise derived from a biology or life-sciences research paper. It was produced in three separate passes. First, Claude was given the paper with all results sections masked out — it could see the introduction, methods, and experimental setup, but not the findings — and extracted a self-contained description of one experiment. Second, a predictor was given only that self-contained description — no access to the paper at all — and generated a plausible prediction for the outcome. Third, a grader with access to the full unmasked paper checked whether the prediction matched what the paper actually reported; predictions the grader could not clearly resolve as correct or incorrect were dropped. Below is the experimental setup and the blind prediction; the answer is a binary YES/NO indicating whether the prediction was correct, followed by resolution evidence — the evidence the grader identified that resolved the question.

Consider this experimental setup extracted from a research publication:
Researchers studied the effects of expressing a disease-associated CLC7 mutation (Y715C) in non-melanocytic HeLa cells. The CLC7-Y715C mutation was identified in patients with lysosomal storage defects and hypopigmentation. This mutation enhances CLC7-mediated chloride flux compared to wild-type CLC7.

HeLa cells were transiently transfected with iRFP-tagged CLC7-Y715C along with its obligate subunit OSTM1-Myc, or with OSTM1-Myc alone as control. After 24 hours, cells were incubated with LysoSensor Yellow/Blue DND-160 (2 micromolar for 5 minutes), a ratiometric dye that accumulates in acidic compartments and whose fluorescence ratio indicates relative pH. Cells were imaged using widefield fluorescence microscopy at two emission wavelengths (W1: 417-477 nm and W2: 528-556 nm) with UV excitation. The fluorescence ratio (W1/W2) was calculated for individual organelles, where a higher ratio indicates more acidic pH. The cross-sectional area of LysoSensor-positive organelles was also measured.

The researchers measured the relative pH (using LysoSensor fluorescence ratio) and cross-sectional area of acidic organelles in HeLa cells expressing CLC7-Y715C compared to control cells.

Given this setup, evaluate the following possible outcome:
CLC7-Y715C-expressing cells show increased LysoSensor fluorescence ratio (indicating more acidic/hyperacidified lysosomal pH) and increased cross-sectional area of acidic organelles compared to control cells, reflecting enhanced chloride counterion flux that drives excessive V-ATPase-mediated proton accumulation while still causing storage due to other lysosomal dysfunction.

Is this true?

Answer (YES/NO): YES